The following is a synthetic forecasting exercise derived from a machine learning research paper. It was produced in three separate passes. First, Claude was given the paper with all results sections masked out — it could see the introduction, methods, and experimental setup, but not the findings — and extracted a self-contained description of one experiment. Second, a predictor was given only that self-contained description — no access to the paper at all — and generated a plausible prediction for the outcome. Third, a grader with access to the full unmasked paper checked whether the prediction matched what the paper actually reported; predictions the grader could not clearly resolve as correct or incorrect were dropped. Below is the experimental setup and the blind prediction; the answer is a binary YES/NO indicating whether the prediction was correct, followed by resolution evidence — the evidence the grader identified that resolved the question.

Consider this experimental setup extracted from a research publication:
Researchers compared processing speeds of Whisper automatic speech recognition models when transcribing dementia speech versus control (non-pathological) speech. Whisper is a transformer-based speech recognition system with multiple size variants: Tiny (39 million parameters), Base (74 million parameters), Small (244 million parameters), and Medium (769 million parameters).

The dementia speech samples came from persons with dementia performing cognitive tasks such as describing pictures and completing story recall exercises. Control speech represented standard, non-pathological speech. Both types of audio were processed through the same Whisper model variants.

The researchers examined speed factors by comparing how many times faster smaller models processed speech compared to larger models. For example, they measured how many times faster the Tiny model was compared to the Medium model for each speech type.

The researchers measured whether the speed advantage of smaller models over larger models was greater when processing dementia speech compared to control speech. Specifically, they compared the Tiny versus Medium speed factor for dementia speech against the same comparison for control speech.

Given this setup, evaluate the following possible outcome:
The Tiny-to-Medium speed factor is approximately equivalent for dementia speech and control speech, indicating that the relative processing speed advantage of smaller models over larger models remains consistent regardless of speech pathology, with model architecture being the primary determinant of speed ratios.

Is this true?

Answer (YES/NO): NO